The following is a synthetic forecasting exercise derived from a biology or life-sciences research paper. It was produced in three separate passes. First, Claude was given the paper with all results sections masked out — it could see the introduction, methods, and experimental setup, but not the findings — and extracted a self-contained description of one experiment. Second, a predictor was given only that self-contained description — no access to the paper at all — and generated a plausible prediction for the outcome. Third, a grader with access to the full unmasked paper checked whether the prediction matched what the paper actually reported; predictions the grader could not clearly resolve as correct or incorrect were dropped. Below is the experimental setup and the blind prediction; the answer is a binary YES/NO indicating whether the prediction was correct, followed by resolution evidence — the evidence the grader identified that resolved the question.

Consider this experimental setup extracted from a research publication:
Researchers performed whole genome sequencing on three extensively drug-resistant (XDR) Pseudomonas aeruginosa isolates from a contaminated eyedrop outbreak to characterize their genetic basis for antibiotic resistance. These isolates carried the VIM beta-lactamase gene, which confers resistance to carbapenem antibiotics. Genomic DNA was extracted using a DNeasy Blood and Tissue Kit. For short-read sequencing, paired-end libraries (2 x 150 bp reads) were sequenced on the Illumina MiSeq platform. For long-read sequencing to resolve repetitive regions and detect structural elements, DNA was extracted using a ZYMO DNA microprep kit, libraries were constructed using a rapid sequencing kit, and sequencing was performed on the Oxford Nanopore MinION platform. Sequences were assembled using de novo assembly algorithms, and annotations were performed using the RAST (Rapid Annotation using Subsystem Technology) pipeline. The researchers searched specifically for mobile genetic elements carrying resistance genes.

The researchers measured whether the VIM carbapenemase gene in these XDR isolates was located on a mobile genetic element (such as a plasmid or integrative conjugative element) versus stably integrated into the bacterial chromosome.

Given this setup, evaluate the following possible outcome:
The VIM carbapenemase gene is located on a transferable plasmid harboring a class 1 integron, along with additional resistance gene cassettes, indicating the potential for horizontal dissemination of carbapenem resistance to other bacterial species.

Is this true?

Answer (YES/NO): NO